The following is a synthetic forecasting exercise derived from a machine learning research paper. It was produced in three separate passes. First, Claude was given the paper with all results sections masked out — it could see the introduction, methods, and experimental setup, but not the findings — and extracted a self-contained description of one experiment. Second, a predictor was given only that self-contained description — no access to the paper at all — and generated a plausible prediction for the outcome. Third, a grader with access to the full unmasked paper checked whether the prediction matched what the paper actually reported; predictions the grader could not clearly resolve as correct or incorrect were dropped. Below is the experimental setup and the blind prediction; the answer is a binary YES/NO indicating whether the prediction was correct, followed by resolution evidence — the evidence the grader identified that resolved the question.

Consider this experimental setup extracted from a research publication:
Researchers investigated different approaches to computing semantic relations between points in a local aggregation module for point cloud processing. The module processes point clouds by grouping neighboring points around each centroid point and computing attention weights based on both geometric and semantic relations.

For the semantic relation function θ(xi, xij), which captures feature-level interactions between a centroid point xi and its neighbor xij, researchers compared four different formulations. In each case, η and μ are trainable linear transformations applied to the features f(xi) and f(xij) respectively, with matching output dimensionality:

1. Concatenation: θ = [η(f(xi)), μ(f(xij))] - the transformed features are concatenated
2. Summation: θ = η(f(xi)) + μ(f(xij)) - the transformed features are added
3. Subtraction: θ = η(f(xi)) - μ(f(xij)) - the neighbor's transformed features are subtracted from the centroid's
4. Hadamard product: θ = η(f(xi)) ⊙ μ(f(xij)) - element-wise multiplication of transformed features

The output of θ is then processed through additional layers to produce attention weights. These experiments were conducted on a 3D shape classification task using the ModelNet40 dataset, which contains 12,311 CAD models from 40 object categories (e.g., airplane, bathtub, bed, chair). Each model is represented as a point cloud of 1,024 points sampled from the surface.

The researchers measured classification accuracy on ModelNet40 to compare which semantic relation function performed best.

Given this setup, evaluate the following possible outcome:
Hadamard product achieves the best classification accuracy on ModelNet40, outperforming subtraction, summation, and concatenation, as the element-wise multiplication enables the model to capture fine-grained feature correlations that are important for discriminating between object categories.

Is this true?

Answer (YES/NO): NO